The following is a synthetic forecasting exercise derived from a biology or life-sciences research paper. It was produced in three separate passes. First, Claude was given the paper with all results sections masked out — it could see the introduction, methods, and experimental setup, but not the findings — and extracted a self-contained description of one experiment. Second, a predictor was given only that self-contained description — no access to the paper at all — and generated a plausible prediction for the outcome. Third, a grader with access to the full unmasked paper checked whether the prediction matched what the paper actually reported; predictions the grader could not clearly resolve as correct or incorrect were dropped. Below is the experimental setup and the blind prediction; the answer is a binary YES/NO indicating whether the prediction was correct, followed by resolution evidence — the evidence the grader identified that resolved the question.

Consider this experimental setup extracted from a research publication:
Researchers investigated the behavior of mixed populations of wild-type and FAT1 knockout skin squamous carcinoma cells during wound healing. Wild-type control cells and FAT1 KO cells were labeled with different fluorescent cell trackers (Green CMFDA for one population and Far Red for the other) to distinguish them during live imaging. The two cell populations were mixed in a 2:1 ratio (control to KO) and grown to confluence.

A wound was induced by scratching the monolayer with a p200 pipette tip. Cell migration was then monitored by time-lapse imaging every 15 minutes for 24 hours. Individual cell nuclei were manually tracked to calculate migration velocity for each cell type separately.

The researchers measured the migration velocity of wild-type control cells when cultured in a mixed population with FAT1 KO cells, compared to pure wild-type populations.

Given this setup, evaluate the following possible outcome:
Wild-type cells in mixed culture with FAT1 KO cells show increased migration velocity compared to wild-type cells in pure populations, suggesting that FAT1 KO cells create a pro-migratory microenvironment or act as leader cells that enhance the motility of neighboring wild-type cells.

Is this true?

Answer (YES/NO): YES